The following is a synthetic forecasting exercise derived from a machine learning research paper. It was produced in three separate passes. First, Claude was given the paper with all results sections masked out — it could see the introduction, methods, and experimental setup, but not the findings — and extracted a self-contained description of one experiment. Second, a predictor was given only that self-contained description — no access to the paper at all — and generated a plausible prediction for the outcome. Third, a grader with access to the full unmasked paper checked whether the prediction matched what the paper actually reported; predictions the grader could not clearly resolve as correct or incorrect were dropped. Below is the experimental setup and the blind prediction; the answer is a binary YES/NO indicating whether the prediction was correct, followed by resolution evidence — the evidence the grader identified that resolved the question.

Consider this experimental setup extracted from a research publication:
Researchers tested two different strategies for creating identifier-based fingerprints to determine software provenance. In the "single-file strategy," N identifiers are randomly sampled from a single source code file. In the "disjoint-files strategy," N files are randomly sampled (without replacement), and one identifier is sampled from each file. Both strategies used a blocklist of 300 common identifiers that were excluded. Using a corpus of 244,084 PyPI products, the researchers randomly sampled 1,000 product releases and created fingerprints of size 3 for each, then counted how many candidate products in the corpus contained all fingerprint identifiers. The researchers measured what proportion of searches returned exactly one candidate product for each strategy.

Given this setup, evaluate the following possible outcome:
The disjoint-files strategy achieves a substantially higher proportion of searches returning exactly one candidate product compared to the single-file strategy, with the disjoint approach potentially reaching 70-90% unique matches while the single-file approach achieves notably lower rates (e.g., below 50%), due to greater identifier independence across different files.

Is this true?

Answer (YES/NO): NO